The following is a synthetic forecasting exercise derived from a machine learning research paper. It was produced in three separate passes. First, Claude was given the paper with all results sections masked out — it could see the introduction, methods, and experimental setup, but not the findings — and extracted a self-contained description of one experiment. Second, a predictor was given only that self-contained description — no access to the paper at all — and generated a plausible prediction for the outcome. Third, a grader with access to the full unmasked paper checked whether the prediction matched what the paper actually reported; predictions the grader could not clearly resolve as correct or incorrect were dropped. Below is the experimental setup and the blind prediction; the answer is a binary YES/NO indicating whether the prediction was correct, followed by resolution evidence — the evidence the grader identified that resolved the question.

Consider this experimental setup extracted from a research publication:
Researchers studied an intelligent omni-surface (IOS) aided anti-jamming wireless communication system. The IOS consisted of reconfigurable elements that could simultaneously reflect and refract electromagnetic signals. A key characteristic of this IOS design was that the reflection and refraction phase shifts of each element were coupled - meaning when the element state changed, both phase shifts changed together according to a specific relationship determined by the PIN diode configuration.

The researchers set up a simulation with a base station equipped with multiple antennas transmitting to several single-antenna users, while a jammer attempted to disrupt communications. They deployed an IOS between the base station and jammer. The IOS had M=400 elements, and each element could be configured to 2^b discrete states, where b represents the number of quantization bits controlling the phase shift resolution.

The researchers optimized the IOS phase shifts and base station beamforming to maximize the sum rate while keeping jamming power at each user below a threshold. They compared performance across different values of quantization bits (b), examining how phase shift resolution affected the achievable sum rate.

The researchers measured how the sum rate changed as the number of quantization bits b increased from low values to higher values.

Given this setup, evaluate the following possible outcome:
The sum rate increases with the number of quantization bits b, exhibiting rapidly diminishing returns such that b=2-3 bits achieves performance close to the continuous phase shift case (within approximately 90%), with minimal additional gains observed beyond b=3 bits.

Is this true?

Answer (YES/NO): NO